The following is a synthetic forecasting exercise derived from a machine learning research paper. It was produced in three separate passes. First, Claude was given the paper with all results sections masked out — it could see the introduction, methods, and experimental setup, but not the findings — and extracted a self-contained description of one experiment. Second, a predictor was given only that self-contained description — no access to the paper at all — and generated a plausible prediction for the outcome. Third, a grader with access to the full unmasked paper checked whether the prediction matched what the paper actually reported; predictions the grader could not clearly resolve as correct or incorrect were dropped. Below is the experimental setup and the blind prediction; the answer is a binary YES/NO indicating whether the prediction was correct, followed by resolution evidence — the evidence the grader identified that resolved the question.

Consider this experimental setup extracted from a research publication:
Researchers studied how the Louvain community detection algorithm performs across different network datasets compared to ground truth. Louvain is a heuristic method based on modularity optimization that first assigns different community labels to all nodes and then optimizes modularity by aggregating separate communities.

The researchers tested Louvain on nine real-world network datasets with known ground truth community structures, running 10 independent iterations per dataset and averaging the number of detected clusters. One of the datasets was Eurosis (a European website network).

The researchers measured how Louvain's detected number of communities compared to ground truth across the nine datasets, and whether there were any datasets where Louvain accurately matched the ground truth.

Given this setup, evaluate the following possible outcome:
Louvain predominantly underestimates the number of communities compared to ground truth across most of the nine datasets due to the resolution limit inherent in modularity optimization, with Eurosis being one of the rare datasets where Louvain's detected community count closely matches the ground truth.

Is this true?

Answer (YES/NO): NO